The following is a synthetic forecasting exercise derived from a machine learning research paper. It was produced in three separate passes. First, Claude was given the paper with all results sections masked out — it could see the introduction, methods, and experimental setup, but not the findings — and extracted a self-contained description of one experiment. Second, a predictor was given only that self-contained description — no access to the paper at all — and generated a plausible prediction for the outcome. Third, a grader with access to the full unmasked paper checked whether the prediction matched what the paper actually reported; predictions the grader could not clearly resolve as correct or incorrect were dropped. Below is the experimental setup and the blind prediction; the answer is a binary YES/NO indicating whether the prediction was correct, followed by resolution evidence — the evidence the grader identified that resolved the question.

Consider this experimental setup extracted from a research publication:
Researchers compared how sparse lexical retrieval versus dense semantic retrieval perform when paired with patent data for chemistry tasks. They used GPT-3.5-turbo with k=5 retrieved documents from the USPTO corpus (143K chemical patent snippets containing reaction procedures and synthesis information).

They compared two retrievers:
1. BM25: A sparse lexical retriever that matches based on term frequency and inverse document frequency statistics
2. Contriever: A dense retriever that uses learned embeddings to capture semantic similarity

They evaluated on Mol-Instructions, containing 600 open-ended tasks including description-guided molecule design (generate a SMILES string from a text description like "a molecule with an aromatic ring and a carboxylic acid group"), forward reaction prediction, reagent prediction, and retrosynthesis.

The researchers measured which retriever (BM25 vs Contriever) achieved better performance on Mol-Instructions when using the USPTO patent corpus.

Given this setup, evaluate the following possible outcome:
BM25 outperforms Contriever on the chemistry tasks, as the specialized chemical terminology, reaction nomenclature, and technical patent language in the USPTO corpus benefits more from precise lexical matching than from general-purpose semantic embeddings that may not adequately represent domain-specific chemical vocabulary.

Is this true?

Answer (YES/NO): YES